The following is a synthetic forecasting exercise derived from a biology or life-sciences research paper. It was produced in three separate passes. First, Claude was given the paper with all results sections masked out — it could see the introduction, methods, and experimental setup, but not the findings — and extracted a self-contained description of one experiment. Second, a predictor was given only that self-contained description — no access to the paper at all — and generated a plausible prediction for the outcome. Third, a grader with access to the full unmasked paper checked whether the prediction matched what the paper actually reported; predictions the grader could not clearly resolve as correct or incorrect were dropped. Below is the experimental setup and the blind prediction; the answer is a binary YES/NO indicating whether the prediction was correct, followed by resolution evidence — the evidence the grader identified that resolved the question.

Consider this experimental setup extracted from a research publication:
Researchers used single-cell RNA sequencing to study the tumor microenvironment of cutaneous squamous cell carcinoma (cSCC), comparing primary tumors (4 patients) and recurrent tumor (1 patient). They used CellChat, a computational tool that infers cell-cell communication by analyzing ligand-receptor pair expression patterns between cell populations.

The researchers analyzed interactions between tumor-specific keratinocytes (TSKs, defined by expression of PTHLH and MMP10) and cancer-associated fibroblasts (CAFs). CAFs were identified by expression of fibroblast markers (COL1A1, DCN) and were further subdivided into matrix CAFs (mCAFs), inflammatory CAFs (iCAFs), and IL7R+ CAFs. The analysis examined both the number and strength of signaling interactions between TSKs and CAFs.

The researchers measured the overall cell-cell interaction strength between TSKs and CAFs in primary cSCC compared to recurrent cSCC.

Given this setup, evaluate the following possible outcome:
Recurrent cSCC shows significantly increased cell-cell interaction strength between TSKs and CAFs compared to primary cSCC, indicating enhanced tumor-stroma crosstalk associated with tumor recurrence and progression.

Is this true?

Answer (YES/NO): NO